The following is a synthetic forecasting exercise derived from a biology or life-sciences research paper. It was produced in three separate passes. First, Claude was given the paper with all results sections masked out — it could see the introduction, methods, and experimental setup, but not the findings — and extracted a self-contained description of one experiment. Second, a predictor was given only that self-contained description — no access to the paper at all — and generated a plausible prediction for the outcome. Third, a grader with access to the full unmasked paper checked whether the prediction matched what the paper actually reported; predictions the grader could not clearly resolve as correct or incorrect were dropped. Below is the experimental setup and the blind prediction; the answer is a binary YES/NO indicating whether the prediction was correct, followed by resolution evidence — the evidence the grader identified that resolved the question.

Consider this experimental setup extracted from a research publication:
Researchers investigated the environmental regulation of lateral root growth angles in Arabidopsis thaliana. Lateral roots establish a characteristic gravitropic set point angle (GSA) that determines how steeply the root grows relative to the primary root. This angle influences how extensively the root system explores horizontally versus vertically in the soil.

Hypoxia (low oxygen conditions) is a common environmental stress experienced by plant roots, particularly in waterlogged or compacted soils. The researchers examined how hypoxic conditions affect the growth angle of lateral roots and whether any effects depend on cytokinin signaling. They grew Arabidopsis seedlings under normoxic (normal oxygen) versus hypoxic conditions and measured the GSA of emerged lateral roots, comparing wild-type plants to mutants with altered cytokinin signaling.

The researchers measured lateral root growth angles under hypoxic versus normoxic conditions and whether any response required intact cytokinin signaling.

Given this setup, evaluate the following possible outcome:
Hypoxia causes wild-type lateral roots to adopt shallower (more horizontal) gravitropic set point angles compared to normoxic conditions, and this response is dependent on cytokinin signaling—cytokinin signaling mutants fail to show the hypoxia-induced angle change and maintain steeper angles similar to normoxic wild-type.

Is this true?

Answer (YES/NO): NO